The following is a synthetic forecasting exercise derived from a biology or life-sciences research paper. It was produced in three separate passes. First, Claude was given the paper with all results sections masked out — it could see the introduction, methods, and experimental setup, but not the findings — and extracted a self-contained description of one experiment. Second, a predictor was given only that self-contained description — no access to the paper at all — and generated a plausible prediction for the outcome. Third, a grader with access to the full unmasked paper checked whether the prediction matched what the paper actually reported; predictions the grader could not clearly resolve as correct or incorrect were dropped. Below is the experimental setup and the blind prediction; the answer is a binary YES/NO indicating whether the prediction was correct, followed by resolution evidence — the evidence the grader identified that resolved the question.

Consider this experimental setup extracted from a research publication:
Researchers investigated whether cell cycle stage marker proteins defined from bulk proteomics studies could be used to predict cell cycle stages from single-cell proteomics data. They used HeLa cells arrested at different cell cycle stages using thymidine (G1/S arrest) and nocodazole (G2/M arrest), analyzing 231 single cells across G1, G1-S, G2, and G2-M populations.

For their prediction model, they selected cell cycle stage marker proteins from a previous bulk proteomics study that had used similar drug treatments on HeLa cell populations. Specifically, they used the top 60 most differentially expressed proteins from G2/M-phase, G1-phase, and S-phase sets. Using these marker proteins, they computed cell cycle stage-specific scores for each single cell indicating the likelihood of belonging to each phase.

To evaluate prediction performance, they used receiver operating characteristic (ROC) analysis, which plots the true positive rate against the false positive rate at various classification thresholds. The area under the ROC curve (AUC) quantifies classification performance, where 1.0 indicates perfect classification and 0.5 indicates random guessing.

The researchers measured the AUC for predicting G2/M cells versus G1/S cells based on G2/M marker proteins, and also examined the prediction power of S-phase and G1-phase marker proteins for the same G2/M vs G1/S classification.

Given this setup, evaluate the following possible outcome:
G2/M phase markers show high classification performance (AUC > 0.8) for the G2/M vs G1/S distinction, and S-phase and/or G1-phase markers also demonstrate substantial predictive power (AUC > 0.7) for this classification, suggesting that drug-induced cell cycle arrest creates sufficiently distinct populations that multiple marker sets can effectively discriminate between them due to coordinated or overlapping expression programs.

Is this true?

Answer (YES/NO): NO